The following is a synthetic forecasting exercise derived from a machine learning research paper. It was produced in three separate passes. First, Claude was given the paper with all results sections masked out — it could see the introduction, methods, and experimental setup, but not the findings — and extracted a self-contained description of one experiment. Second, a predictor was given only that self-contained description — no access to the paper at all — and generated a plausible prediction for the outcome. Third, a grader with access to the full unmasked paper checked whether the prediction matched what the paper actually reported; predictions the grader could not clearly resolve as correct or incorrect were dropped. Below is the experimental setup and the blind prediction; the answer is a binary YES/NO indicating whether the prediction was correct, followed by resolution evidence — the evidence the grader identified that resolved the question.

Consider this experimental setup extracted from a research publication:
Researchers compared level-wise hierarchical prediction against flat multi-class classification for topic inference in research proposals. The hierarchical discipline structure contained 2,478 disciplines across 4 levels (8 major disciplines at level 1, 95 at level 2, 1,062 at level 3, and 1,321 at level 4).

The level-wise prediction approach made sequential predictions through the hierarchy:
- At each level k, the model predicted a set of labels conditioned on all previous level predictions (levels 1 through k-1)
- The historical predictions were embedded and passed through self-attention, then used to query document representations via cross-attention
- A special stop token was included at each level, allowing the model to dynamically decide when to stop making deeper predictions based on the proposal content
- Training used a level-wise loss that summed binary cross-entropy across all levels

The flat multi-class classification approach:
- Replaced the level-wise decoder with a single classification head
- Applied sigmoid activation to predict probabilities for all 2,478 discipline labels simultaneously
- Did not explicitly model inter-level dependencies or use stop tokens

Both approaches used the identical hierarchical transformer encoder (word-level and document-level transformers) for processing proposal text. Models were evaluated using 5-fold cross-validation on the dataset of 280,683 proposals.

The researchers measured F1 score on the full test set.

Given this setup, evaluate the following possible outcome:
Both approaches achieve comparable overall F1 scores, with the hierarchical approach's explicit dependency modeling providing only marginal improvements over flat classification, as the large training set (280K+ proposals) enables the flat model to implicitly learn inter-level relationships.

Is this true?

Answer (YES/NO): NO